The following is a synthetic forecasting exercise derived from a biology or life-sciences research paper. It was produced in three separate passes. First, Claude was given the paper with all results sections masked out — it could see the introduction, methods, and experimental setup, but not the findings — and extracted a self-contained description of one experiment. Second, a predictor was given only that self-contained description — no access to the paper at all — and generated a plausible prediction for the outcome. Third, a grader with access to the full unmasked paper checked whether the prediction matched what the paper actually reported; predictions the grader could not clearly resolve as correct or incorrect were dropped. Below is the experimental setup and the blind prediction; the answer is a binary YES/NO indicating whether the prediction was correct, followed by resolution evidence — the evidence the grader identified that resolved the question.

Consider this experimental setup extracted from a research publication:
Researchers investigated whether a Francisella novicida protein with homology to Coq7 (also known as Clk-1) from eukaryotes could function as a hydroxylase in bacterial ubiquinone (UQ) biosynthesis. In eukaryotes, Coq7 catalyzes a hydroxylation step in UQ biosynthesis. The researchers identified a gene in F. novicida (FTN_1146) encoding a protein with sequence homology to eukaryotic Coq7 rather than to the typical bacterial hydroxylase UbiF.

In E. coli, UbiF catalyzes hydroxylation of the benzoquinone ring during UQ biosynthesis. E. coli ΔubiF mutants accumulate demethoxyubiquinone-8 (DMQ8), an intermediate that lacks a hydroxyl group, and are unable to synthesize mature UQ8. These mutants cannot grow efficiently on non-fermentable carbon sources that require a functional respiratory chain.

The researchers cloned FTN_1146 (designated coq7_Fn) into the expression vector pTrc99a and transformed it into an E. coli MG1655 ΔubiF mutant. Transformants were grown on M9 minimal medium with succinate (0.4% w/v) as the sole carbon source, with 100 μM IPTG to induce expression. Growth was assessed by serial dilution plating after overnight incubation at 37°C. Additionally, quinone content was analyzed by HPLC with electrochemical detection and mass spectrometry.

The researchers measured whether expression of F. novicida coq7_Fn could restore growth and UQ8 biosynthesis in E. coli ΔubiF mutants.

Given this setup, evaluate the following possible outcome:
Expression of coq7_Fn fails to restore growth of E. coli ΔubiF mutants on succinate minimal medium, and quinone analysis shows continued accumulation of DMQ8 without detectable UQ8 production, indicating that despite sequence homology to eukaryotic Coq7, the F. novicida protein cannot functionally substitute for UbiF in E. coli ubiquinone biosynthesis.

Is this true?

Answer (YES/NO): NO